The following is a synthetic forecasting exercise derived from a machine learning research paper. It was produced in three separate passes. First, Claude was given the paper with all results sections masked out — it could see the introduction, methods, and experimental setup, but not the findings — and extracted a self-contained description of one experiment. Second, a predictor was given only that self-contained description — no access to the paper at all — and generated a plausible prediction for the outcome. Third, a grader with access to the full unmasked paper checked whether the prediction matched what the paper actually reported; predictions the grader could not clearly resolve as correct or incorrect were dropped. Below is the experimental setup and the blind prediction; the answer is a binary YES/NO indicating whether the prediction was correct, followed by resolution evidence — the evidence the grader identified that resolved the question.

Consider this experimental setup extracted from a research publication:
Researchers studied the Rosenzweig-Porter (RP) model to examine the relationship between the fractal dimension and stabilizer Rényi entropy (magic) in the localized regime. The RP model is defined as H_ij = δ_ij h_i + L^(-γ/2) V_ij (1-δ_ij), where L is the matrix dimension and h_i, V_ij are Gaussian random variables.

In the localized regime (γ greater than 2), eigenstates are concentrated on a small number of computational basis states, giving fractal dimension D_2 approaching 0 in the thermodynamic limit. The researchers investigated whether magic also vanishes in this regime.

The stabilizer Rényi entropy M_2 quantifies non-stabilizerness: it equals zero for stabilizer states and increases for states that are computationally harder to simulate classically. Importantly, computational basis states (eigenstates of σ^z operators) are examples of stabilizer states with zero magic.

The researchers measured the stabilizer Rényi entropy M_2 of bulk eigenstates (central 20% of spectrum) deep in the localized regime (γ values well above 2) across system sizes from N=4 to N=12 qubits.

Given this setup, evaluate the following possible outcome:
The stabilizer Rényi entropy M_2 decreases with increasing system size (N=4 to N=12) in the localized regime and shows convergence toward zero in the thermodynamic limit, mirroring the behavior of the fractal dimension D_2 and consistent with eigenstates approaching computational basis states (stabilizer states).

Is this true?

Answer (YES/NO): YES